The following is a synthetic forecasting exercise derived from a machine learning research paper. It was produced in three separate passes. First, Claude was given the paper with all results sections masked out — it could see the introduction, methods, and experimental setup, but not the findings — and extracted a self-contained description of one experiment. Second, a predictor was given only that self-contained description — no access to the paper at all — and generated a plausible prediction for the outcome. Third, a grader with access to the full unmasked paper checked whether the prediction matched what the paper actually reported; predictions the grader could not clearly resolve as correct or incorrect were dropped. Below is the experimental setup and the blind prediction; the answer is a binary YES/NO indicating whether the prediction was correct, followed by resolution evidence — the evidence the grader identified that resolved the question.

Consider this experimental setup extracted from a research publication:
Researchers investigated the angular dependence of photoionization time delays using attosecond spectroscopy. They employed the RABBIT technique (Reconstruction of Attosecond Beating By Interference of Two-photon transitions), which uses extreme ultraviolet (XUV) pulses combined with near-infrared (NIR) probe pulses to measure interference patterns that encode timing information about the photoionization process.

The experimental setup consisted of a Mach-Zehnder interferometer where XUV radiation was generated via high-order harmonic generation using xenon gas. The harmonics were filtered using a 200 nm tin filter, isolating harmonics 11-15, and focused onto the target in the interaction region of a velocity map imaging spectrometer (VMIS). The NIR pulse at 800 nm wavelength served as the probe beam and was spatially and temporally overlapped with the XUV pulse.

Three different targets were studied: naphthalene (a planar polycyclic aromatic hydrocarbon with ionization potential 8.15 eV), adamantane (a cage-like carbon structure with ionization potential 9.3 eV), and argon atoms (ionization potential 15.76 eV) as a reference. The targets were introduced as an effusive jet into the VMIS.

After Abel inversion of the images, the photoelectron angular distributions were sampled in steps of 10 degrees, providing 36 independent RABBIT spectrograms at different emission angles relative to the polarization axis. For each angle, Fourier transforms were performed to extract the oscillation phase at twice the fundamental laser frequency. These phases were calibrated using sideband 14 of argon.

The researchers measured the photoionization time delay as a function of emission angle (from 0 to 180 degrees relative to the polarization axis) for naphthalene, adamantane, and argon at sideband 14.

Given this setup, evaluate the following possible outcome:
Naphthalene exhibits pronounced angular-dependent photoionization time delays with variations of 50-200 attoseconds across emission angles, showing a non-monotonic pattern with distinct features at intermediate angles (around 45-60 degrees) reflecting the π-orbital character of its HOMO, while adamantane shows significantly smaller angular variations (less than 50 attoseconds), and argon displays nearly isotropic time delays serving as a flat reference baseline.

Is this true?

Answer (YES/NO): NO